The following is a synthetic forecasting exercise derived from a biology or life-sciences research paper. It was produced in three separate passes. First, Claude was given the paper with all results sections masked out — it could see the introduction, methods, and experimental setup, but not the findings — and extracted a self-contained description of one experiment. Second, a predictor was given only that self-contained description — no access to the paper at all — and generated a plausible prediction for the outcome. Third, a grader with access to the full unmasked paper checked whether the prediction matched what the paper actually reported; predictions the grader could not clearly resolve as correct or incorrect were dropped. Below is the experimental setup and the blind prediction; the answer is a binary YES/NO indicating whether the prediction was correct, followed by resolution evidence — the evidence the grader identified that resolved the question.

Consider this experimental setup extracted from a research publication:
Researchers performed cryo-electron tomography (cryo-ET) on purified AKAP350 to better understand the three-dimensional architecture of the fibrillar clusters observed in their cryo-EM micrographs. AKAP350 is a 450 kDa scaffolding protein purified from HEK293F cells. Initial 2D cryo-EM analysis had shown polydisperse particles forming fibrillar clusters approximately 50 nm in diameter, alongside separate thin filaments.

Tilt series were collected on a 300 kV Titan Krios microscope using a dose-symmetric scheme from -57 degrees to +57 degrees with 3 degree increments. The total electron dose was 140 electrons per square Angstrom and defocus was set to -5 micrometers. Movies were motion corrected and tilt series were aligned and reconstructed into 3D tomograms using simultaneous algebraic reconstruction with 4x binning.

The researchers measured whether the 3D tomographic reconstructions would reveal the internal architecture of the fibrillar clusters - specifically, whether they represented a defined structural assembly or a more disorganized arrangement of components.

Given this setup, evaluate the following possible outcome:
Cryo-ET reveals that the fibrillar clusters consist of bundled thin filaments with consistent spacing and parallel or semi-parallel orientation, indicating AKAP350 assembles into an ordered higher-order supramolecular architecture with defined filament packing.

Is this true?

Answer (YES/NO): NO